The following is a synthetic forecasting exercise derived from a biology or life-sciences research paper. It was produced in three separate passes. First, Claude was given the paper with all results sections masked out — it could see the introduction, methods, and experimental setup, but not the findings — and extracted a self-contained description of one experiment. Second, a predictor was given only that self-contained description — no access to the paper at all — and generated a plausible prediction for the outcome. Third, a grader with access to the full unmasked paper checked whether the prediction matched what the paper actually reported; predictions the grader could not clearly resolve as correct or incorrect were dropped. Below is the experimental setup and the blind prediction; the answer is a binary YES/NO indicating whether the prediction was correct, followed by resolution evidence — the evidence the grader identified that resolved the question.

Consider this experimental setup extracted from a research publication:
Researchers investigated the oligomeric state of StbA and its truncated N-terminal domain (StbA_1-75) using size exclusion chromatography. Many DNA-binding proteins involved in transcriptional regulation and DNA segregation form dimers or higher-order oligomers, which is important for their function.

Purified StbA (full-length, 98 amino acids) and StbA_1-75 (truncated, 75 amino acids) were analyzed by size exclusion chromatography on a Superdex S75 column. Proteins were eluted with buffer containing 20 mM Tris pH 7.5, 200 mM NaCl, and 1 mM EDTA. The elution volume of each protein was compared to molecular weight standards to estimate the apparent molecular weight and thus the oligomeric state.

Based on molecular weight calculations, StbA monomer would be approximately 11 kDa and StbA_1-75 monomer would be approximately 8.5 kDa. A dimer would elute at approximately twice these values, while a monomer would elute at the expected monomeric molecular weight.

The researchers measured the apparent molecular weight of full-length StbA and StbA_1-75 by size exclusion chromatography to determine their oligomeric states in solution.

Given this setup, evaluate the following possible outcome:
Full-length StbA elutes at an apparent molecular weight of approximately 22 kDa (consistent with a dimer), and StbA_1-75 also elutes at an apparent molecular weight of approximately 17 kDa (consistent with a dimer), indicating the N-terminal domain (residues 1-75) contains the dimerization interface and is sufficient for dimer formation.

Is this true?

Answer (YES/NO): NO